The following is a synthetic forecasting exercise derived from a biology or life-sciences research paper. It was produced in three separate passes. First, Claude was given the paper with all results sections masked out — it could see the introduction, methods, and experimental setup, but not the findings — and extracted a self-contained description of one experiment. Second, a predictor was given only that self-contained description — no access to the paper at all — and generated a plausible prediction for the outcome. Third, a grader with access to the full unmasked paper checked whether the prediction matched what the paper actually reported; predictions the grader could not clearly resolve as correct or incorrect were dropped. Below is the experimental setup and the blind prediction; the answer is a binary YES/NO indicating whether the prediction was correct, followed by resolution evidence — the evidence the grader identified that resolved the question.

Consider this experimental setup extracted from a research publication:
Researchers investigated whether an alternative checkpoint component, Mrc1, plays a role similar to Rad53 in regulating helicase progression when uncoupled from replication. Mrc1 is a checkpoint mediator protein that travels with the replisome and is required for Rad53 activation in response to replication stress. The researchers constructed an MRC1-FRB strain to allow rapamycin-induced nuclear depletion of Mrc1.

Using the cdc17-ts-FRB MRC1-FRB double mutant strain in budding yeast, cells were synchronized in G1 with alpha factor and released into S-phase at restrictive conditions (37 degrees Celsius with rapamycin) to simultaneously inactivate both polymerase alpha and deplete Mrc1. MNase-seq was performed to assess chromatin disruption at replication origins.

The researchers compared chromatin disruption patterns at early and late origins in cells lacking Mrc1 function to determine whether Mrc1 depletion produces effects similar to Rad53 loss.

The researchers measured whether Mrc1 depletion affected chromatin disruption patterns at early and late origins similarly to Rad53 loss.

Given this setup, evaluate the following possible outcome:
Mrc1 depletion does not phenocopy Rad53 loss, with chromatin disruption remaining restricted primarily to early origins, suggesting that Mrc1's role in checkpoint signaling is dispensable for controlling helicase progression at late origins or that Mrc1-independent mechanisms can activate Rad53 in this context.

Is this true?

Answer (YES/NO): NO